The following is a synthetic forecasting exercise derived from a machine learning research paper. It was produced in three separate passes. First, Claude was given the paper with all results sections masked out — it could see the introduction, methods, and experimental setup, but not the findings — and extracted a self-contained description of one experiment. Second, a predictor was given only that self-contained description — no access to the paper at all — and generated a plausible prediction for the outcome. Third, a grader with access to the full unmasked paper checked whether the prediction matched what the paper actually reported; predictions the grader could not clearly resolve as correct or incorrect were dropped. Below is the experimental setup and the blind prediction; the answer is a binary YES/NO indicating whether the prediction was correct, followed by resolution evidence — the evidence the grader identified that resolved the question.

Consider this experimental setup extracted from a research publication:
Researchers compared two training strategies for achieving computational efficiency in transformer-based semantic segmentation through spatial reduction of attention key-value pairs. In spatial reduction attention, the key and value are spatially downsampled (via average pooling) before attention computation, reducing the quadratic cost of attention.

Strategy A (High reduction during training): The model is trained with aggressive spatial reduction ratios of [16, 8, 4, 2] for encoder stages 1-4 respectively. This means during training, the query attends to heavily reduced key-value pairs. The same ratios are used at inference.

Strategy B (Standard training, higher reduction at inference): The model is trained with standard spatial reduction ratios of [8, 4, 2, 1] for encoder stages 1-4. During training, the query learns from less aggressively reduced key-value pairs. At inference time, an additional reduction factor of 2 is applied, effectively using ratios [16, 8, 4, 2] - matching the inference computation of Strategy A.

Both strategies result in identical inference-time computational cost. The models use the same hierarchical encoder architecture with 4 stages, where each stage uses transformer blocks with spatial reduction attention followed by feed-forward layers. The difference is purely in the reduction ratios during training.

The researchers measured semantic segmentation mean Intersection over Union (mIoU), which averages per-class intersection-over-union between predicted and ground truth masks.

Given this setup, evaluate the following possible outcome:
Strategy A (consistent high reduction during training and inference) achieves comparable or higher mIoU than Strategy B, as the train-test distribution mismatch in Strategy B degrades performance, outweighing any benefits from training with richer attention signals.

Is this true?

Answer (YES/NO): NO